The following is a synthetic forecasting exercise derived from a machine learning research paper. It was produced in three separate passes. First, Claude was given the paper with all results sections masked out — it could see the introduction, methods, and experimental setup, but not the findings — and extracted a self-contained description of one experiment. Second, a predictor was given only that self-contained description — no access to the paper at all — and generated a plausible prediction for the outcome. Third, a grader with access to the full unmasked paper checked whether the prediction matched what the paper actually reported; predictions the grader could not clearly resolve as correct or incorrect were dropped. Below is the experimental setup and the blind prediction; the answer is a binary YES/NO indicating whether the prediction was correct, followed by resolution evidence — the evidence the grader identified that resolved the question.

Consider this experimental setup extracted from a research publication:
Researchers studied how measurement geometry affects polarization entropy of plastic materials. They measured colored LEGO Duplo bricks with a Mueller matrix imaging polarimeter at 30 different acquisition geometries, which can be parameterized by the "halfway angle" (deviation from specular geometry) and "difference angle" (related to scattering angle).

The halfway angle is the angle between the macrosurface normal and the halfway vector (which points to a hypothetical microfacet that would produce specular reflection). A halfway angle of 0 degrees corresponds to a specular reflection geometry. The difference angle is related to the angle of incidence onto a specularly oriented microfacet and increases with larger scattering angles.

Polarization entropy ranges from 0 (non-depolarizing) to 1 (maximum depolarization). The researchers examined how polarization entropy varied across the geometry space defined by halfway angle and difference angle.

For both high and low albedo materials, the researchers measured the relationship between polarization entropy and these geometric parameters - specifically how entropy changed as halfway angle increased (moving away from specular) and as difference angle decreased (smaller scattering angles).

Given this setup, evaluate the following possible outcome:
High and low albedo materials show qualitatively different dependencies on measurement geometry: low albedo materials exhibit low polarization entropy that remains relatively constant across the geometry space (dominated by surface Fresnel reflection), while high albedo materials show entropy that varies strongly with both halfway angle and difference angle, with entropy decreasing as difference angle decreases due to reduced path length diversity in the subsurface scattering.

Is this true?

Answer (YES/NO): NO